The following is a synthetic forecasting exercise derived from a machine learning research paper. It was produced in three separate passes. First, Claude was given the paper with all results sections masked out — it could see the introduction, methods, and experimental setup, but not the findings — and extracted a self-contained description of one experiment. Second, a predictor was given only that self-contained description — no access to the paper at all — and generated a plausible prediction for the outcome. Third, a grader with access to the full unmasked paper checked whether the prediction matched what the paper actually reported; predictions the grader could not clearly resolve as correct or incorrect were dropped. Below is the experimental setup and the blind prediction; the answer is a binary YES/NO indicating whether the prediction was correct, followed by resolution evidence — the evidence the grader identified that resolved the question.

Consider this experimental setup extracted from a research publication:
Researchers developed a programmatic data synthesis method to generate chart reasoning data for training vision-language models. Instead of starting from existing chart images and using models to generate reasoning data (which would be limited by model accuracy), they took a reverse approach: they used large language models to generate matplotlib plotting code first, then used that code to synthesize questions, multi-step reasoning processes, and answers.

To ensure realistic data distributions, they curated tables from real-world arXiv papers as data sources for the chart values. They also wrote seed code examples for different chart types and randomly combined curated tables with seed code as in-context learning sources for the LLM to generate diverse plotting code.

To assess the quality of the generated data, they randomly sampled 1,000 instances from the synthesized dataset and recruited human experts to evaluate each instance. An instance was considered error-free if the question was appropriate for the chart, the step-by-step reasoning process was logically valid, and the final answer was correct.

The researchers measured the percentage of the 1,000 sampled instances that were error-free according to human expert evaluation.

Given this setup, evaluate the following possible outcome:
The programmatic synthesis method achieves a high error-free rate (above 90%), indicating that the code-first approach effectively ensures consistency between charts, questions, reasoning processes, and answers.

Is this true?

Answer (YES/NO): NO